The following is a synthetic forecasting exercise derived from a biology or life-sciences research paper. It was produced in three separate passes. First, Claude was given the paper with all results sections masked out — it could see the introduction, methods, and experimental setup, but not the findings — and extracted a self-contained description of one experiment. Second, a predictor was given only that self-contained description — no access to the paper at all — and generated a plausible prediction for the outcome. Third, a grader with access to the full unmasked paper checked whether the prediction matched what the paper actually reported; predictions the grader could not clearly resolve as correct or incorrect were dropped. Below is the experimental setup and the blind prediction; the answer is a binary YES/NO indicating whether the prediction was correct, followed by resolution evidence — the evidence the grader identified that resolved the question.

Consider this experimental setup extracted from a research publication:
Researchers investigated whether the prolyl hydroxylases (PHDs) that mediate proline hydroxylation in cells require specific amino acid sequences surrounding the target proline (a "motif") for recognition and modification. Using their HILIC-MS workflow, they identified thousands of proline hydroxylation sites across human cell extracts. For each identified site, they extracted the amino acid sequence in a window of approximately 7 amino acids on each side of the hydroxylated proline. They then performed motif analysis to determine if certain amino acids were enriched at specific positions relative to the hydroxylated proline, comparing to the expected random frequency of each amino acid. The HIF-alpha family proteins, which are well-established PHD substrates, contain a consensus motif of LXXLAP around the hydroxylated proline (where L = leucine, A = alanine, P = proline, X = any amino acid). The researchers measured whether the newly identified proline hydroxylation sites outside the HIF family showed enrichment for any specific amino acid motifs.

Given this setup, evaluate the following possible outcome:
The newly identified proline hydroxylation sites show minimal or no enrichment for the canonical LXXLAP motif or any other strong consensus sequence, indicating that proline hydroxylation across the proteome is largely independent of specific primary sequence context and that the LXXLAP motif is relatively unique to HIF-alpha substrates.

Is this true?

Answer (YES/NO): YES